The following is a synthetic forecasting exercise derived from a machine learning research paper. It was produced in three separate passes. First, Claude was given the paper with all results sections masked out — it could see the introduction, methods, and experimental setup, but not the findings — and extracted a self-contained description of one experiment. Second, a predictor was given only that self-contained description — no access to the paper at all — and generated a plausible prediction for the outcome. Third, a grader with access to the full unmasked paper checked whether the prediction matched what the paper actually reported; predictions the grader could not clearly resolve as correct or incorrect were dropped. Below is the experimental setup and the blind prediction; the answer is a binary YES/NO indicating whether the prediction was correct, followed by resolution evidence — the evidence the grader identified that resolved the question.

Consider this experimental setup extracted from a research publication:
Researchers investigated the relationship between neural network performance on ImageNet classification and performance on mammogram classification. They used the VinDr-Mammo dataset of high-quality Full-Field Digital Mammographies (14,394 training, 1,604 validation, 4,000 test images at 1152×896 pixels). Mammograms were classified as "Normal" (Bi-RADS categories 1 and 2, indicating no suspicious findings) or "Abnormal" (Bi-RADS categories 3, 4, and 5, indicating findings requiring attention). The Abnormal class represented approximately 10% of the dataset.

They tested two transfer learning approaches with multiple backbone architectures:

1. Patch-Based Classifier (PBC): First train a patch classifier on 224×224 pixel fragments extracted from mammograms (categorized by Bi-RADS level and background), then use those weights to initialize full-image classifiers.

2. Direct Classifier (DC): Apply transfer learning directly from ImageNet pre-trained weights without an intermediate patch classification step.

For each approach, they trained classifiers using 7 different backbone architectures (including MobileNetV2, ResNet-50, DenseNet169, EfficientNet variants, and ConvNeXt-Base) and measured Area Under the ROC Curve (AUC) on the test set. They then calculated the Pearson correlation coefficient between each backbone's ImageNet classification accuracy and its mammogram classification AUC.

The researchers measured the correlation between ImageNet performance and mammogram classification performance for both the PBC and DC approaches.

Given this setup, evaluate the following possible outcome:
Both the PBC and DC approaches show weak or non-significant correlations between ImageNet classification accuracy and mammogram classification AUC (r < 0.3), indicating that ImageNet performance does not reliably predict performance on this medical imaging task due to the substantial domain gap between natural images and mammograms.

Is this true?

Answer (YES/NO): NO